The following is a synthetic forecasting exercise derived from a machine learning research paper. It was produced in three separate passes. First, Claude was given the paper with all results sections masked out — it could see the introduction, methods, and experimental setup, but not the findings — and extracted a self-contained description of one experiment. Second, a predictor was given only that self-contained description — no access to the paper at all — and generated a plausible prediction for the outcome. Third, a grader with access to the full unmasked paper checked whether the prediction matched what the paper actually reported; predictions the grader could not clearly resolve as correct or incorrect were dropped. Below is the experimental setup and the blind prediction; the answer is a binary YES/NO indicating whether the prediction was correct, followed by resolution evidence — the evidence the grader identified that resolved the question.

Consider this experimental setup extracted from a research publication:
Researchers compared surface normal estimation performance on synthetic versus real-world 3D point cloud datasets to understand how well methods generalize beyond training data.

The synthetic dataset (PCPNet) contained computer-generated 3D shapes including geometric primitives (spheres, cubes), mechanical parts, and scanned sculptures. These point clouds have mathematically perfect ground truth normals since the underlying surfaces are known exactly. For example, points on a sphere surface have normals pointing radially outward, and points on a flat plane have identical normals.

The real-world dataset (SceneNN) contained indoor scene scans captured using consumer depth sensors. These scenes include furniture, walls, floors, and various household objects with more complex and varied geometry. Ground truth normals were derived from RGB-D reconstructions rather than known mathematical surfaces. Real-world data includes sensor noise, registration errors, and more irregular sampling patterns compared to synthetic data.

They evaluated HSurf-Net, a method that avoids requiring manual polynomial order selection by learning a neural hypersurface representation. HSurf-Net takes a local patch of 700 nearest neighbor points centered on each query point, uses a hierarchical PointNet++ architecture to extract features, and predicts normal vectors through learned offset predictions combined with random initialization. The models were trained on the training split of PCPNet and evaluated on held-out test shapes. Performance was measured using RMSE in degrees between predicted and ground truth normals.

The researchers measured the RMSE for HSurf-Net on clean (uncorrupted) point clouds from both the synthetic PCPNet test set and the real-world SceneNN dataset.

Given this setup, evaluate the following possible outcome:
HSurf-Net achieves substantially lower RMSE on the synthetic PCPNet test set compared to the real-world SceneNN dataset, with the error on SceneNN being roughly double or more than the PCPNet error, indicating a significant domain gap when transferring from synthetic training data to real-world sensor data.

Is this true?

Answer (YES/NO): NO